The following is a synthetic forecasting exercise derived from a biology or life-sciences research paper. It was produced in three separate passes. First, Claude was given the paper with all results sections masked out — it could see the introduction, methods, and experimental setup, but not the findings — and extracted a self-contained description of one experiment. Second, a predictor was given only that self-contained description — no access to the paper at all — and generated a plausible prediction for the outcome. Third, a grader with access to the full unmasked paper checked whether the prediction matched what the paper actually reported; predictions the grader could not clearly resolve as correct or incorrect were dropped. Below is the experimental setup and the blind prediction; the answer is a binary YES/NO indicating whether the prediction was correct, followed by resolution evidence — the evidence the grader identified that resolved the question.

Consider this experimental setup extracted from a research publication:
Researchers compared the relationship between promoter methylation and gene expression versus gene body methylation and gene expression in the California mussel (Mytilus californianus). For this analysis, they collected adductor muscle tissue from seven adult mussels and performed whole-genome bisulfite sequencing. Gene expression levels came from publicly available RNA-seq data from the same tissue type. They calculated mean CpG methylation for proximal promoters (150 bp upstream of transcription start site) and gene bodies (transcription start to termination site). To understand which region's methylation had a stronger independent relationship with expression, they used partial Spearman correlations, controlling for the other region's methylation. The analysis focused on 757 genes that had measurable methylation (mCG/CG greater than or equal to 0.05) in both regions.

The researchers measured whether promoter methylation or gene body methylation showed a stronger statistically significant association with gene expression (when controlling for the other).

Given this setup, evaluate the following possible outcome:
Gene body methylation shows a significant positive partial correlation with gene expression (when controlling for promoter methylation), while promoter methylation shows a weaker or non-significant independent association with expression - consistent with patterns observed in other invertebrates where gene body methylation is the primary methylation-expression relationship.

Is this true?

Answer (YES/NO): NO